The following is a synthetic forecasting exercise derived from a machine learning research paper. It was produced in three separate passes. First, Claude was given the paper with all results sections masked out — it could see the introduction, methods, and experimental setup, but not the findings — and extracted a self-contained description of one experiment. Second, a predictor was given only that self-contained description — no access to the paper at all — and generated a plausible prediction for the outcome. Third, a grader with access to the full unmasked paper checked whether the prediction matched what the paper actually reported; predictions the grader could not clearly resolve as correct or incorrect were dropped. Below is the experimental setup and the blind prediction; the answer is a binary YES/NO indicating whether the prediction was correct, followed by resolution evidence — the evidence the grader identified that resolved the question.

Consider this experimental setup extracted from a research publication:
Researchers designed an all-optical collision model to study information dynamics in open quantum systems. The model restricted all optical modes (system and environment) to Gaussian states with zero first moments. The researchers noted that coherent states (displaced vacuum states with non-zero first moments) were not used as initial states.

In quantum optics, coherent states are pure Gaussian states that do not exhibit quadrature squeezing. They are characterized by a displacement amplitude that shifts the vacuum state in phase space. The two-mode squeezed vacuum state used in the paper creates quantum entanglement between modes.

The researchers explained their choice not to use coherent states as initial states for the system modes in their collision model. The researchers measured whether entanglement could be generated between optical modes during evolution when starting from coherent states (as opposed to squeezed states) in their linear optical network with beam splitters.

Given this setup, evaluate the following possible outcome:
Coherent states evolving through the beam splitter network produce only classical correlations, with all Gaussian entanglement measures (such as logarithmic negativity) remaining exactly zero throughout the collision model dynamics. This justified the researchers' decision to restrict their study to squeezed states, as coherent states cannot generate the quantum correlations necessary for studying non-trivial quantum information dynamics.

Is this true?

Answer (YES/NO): YES